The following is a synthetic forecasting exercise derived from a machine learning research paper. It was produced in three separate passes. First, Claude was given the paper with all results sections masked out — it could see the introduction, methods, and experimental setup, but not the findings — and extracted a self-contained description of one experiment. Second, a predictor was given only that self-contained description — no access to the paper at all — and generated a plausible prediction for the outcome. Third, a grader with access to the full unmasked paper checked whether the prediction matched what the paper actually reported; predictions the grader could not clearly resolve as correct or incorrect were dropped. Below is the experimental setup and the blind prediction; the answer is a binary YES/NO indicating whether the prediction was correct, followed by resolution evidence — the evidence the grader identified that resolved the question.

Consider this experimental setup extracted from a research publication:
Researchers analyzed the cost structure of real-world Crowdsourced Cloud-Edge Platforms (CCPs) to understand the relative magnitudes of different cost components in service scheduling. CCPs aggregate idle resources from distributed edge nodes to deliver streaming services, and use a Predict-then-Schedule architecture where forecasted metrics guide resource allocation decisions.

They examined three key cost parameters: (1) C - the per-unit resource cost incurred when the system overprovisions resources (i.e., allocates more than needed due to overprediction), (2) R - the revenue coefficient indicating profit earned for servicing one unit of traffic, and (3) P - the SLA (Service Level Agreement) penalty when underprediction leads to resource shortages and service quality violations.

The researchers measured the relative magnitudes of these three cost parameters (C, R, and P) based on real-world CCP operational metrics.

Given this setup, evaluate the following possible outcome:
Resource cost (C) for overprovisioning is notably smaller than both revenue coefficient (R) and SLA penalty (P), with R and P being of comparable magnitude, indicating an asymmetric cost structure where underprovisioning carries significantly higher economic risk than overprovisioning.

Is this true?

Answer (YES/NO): NO